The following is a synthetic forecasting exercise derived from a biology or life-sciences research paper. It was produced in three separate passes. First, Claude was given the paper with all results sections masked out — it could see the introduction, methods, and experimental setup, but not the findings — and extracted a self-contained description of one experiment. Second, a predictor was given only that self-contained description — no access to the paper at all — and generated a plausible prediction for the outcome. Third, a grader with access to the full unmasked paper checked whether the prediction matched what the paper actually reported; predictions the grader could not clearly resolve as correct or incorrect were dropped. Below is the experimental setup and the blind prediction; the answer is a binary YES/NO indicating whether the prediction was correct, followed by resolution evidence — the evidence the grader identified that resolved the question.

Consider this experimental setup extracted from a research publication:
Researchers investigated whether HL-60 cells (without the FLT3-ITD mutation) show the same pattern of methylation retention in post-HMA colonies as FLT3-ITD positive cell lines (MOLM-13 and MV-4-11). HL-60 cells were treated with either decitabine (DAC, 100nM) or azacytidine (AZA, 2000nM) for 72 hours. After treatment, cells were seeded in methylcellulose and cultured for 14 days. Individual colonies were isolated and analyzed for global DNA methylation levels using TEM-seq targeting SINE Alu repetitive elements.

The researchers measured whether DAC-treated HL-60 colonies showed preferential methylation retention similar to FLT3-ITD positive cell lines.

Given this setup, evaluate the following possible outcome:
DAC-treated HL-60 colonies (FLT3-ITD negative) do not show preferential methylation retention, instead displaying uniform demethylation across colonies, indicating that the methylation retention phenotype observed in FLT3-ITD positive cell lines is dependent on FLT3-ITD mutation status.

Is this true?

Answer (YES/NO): YES